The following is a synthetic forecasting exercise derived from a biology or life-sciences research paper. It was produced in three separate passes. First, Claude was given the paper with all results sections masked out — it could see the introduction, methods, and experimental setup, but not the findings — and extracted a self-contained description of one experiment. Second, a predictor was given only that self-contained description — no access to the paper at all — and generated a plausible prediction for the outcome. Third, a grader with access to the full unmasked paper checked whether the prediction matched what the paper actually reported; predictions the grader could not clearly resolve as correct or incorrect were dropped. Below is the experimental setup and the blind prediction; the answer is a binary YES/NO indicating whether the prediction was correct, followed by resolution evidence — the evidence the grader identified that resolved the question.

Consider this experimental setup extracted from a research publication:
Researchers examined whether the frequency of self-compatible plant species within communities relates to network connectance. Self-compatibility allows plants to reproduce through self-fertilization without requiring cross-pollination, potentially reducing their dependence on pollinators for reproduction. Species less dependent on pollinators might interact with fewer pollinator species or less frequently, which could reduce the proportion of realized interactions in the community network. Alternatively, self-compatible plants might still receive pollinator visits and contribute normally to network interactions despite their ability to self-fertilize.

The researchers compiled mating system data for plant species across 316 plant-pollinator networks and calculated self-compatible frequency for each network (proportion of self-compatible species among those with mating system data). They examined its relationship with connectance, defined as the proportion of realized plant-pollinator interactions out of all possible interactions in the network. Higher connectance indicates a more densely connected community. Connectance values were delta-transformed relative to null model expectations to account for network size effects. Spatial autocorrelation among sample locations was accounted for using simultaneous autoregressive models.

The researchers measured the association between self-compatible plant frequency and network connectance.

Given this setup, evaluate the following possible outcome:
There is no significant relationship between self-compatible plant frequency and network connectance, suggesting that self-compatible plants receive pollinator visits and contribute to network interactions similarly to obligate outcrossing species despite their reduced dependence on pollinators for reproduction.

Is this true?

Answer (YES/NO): NO